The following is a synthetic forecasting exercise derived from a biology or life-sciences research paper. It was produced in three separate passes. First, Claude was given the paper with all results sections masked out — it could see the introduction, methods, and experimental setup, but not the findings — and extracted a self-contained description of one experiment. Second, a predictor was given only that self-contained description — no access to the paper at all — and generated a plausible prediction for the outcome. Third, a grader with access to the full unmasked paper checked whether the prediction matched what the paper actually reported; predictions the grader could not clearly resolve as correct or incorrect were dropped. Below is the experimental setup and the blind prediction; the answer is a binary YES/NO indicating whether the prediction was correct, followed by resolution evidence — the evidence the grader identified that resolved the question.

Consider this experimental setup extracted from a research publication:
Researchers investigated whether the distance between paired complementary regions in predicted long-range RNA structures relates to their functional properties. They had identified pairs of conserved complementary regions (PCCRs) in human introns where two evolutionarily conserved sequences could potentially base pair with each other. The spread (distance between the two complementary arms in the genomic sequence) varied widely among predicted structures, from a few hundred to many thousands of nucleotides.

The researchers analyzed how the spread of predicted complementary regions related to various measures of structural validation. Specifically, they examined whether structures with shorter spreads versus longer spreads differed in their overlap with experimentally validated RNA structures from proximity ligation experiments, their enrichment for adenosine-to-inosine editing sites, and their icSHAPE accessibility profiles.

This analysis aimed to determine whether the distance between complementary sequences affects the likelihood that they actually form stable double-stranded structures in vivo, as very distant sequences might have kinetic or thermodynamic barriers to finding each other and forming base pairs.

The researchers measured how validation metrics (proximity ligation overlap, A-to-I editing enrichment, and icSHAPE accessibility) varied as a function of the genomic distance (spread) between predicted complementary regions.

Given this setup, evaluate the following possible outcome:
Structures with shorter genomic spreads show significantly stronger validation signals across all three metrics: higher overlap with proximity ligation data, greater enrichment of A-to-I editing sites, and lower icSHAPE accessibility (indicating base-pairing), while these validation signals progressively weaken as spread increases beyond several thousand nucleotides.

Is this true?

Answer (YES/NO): NO